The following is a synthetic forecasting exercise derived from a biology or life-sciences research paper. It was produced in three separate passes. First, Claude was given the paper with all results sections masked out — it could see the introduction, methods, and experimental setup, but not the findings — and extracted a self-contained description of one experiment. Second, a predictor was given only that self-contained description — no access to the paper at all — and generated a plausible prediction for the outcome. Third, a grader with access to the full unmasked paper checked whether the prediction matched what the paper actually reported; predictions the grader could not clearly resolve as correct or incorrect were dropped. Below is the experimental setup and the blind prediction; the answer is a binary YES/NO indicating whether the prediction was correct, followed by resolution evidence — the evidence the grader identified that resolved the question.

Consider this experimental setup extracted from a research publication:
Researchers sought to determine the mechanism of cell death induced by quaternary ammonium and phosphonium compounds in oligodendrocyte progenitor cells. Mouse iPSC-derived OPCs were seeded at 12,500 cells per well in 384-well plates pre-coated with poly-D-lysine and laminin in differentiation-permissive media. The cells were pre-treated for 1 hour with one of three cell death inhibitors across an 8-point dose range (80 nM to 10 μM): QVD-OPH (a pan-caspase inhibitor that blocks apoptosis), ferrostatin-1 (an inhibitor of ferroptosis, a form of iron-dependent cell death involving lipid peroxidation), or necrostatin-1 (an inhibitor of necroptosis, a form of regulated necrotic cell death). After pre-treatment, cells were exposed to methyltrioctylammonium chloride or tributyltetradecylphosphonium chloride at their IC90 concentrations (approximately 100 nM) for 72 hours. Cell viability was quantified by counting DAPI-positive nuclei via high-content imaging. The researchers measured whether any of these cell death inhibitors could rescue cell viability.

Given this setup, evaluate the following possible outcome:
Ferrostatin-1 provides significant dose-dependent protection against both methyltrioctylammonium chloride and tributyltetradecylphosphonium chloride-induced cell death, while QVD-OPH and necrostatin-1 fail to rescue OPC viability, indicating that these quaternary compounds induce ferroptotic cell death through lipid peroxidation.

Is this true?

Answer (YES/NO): NO